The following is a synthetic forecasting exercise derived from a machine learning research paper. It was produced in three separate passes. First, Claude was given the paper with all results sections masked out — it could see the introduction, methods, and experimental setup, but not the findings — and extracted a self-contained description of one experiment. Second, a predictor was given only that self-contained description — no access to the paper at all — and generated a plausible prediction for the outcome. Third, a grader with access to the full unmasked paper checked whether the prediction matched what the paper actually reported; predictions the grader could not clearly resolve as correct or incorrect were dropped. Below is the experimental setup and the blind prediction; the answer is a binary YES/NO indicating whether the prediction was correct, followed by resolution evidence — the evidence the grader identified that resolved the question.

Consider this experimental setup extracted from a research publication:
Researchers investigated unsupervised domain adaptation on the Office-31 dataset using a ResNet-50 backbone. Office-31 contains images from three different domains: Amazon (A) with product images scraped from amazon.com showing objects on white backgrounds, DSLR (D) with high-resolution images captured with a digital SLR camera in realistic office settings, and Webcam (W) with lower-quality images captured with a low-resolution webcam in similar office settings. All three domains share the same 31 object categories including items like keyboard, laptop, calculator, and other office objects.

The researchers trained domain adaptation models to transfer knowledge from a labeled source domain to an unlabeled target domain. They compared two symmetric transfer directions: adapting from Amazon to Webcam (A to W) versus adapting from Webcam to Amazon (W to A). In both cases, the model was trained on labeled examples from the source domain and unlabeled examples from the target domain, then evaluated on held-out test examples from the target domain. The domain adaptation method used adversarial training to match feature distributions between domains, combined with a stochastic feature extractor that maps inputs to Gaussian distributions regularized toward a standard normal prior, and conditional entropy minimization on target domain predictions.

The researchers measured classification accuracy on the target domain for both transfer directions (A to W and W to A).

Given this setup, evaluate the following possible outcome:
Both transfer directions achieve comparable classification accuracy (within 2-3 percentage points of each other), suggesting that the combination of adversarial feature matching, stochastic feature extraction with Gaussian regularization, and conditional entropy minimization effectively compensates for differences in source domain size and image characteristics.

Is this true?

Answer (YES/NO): NO